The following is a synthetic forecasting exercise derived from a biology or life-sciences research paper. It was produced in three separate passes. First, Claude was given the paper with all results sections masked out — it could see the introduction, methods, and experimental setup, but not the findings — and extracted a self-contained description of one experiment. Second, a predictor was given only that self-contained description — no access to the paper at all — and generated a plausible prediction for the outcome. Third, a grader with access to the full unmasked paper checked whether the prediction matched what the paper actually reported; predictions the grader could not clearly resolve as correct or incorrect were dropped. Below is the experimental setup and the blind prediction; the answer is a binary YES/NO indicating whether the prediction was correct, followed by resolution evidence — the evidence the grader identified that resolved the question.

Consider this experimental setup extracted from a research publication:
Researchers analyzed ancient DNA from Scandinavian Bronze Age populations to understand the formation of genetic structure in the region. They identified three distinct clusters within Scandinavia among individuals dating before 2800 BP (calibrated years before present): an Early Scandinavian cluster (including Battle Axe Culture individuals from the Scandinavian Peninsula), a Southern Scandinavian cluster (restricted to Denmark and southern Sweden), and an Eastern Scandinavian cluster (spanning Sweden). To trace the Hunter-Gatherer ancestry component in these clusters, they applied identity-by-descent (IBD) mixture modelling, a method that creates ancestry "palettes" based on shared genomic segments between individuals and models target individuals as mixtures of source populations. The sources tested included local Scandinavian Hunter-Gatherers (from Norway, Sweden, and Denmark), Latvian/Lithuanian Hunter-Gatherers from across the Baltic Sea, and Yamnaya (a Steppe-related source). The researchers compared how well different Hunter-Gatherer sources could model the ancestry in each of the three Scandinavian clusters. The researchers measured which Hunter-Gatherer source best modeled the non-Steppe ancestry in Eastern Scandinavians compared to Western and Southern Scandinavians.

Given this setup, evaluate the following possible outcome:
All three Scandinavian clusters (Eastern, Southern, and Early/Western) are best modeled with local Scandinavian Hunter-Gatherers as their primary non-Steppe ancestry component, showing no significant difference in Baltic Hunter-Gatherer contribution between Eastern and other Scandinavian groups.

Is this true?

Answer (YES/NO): NO